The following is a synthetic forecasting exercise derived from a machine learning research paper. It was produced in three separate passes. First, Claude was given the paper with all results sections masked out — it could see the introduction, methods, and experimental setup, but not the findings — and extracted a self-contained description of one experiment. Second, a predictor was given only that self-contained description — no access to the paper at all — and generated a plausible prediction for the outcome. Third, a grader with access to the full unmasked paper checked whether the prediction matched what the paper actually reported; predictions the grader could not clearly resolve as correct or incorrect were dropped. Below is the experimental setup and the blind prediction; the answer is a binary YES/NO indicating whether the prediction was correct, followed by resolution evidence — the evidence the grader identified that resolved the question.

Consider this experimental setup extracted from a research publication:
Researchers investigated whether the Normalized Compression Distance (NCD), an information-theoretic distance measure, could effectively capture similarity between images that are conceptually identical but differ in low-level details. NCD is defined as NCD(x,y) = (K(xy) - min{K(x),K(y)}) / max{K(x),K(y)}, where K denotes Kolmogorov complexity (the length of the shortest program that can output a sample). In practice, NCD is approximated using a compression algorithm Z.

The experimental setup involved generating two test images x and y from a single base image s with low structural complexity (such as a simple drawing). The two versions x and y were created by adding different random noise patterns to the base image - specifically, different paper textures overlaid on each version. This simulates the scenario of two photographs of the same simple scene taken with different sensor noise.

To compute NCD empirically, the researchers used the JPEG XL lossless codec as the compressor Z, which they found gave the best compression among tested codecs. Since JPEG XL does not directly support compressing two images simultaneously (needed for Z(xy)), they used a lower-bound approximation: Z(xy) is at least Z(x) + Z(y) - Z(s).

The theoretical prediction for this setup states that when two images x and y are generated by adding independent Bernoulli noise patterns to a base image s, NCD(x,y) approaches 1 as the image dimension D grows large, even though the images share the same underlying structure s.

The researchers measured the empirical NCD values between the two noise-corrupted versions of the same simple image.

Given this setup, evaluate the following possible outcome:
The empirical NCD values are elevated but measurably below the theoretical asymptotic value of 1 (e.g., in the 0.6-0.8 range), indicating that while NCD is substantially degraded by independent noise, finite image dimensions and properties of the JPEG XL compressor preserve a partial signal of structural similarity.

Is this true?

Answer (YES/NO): NO